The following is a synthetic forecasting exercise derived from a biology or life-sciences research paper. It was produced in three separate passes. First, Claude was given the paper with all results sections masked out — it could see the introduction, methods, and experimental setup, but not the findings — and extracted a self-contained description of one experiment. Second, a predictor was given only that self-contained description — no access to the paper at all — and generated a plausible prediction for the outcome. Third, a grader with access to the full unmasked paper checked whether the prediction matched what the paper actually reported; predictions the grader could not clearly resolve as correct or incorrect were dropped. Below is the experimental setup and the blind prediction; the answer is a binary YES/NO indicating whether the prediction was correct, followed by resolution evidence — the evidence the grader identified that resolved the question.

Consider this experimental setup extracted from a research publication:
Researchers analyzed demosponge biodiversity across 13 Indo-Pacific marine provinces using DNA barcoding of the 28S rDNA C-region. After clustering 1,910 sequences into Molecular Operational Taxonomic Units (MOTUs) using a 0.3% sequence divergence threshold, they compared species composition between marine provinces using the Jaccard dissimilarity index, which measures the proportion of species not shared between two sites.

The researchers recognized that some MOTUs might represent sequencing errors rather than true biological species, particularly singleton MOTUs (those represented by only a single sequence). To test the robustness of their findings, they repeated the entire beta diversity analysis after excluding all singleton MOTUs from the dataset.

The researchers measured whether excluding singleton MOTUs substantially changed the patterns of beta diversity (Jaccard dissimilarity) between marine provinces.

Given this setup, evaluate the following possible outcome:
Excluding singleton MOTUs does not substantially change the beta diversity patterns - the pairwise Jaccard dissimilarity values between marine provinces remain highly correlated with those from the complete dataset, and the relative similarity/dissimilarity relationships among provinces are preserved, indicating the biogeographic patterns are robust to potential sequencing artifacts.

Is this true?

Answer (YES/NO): YES